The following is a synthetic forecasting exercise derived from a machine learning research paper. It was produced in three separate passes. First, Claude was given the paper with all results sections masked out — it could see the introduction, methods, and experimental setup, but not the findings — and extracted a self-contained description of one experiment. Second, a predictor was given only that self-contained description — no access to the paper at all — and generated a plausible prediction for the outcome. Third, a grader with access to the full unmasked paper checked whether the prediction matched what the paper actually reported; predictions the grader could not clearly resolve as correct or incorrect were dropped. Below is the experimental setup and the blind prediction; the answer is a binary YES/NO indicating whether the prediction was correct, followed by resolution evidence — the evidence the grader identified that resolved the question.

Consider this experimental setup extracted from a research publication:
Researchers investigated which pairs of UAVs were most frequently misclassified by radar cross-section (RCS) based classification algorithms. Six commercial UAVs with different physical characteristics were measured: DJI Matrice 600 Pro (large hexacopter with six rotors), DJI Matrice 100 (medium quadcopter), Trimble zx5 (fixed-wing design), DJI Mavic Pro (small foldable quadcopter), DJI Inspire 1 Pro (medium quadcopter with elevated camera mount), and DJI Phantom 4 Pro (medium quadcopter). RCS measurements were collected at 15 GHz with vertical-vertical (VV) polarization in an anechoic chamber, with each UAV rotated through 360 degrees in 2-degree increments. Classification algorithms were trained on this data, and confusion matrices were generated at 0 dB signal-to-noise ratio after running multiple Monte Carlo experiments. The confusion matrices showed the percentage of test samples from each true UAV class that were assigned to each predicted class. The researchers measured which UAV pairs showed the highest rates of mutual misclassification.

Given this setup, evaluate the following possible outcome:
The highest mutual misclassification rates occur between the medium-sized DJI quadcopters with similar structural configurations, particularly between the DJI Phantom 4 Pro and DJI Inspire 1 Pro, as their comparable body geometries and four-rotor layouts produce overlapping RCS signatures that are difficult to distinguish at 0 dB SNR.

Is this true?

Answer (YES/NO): NO